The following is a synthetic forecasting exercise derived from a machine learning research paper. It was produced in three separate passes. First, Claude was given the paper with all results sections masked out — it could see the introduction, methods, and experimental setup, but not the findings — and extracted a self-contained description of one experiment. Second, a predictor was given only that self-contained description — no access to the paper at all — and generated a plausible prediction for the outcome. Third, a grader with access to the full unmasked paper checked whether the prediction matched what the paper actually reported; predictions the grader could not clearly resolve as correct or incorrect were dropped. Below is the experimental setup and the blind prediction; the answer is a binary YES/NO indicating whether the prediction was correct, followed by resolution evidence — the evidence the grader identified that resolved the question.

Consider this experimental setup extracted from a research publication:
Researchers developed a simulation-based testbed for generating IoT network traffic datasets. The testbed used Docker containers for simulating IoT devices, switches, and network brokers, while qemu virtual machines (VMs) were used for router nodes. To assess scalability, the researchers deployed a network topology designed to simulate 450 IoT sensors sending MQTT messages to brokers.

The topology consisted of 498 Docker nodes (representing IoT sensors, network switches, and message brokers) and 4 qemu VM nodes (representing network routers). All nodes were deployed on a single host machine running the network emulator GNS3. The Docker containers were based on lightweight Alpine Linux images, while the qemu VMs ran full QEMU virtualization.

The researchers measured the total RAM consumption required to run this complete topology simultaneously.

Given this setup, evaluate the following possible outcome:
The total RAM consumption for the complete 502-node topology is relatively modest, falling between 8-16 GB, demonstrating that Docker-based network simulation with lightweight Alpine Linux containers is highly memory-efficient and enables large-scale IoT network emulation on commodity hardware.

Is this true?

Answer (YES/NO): NO